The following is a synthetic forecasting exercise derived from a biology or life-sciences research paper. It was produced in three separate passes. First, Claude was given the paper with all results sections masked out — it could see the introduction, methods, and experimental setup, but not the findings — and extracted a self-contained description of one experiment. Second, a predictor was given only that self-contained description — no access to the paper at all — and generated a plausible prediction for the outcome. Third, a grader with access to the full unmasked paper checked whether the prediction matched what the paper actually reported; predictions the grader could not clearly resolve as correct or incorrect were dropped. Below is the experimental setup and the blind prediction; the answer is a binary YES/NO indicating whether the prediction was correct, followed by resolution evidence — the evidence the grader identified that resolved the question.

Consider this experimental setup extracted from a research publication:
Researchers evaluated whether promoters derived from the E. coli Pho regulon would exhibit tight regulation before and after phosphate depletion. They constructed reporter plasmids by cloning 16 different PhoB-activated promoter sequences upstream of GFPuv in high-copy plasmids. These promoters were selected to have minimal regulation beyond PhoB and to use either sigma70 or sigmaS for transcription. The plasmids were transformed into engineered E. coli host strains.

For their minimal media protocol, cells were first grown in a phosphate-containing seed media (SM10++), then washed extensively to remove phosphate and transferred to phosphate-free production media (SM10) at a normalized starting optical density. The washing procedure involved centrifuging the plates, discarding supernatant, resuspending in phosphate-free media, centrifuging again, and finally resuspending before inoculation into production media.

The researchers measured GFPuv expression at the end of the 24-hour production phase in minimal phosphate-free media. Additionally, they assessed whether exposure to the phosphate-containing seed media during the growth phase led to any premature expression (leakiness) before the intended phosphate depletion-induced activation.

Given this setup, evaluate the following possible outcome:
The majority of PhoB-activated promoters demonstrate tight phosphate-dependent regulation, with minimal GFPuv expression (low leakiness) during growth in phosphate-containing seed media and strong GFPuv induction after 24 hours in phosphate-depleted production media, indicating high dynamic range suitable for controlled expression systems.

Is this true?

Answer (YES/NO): NO